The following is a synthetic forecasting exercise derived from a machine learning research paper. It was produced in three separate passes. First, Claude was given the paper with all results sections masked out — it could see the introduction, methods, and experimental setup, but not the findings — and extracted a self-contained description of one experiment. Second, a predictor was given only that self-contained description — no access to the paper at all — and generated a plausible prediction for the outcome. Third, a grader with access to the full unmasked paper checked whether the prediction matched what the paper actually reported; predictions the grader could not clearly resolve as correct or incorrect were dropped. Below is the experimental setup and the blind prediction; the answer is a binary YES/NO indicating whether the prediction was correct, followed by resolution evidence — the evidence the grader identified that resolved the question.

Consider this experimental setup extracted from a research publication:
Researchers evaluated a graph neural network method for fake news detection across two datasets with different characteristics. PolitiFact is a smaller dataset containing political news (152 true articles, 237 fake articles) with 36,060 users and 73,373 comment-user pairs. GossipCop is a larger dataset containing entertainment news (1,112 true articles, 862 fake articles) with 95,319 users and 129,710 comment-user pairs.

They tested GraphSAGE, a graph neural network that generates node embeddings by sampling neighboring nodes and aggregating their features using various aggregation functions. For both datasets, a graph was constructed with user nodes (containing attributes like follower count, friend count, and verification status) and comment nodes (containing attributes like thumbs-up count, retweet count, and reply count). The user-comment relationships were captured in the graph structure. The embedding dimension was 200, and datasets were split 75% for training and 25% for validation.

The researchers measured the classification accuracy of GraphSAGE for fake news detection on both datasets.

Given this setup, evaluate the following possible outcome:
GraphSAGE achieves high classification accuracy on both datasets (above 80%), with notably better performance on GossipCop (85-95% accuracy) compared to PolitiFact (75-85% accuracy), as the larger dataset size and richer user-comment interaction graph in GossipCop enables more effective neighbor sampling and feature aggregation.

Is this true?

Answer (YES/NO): NO